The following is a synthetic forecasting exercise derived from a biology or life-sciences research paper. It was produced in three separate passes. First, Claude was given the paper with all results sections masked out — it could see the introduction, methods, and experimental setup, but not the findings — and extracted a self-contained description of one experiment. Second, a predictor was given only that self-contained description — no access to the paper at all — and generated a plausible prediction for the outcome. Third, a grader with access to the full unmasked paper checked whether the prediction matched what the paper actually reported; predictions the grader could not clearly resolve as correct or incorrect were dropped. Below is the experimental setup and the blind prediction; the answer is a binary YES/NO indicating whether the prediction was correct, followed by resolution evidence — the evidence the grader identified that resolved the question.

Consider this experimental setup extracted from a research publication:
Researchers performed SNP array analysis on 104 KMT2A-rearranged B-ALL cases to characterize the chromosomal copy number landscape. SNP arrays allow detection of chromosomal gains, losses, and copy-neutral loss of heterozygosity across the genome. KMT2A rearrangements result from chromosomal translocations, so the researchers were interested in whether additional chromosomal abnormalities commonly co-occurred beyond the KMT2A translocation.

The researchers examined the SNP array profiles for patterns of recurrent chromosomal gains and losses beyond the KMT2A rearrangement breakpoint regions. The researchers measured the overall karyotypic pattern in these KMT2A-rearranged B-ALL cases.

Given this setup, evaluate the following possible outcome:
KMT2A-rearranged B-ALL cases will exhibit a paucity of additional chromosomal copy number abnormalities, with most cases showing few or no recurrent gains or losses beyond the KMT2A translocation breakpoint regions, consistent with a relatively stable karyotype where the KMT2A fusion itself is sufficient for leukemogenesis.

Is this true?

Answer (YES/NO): YES